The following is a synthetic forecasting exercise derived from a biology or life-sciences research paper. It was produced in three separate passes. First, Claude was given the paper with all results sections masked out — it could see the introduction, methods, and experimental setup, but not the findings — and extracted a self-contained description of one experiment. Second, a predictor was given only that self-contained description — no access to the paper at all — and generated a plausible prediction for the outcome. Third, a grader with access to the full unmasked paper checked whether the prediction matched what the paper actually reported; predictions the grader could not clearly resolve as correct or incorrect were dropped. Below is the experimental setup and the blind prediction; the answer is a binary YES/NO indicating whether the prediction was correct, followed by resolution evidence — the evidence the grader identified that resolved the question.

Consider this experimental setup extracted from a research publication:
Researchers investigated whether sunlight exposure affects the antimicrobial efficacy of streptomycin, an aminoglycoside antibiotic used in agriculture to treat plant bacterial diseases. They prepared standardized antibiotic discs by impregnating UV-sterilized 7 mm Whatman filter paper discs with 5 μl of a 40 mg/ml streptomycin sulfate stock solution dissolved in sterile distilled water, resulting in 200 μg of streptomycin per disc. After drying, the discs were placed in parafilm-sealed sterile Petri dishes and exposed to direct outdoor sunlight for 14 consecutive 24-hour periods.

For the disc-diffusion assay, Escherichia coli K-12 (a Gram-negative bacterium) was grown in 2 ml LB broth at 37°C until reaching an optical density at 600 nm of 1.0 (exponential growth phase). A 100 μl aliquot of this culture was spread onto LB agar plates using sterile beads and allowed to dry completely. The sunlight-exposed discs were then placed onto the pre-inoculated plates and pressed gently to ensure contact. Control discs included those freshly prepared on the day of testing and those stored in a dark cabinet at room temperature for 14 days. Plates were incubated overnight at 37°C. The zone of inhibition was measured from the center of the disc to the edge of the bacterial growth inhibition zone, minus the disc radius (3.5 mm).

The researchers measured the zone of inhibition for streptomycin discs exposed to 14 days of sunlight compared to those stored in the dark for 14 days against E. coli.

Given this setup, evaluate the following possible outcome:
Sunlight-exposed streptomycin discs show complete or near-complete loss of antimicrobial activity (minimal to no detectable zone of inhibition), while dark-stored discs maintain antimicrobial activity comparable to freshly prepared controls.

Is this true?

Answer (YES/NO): NO